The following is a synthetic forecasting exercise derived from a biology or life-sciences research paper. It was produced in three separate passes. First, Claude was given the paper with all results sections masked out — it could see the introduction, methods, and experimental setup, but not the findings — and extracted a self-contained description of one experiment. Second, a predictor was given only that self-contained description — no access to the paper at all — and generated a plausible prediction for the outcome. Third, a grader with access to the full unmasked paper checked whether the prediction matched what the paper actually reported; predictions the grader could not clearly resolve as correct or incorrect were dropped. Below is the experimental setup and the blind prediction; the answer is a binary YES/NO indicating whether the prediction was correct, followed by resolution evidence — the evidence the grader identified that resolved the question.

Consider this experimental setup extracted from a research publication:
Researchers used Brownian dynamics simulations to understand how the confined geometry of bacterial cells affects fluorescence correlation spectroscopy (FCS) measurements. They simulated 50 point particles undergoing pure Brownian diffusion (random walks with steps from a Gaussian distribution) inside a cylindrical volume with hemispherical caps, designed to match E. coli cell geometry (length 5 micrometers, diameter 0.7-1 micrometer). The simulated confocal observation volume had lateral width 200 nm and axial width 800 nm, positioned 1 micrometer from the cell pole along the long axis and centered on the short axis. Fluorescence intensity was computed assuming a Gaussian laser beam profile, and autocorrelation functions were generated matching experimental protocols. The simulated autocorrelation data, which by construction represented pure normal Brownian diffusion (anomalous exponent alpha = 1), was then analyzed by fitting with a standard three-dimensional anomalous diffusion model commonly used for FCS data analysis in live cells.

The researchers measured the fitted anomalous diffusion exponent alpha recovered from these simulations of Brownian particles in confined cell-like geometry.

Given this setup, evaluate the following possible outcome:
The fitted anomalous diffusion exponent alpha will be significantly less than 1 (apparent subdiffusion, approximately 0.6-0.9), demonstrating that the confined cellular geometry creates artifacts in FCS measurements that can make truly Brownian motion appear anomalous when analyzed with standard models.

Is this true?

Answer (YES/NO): YES